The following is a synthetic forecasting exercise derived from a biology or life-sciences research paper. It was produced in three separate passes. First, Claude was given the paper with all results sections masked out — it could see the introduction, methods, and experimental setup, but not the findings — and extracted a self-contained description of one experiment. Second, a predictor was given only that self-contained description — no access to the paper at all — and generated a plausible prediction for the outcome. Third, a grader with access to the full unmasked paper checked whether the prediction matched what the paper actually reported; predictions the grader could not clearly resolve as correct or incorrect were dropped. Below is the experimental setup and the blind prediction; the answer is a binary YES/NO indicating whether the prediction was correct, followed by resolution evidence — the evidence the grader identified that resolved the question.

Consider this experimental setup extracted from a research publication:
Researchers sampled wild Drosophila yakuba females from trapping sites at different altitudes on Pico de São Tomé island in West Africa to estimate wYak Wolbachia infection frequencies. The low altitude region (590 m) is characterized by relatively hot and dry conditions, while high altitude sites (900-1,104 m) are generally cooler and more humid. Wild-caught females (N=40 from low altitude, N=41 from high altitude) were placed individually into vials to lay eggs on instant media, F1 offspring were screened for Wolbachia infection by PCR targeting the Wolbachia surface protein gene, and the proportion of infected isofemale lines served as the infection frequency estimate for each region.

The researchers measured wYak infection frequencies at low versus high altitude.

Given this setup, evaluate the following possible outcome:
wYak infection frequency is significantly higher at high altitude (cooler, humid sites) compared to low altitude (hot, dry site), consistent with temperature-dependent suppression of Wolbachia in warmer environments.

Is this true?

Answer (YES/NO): NO